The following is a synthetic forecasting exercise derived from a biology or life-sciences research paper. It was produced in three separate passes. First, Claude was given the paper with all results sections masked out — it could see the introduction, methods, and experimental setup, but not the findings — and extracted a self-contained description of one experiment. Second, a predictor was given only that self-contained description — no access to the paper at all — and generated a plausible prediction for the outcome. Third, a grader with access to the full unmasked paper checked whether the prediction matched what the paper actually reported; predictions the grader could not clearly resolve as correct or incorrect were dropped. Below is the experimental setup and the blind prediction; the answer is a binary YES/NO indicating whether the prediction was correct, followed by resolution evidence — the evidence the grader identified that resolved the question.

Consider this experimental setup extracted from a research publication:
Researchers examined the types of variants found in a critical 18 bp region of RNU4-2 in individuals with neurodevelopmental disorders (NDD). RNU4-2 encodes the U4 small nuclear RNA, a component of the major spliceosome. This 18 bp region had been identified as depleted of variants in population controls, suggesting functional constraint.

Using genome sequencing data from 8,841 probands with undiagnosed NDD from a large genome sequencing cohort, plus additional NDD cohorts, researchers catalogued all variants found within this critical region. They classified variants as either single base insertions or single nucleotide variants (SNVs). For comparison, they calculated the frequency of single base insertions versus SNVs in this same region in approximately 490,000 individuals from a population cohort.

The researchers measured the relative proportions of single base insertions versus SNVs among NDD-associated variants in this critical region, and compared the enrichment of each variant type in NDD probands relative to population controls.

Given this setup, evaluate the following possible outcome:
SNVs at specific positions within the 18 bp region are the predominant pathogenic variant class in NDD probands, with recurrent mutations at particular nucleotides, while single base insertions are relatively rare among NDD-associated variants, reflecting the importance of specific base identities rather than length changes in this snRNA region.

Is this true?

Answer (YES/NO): NO